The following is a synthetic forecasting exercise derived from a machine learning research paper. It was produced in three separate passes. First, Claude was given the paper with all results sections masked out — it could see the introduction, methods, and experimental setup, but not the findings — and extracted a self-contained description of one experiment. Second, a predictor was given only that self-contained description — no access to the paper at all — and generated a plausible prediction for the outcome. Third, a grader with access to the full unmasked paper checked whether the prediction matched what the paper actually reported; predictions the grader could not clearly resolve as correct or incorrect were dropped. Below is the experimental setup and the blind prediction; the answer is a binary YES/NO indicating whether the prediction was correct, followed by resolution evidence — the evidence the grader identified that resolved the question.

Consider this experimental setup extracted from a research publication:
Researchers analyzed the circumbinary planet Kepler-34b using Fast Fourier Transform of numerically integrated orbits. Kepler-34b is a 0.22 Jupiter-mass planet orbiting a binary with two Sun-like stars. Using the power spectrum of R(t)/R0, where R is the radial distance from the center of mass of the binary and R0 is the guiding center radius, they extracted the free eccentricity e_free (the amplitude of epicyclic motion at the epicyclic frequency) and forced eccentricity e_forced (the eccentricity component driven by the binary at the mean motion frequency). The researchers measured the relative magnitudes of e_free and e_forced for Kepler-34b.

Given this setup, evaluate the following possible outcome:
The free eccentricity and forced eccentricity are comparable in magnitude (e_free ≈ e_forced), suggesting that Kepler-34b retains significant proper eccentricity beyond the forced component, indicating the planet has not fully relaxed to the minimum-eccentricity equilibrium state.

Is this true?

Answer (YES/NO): NO